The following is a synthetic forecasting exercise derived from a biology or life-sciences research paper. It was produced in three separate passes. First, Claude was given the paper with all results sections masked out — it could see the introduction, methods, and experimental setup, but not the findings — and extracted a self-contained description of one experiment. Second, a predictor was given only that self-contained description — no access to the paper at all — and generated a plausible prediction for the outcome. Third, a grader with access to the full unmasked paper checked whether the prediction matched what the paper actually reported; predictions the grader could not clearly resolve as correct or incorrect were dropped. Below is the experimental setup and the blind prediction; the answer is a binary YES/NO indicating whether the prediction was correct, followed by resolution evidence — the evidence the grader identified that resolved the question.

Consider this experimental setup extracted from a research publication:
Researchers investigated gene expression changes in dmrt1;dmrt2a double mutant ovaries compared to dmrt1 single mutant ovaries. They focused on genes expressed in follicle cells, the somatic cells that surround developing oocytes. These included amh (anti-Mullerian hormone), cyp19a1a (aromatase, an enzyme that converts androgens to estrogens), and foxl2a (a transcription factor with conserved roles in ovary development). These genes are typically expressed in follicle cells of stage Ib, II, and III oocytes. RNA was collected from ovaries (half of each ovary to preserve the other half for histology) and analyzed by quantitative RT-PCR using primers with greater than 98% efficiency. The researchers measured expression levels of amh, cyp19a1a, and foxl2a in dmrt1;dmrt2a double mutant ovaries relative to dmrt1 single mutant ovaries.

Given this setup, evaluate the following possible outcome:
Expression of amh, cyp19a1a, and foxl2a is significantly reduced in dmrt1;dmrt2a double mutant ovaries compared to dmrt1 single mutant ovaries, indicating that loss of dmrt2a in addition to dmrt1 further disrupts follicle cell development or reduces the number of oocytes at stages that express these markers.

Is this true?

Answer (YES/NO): YES